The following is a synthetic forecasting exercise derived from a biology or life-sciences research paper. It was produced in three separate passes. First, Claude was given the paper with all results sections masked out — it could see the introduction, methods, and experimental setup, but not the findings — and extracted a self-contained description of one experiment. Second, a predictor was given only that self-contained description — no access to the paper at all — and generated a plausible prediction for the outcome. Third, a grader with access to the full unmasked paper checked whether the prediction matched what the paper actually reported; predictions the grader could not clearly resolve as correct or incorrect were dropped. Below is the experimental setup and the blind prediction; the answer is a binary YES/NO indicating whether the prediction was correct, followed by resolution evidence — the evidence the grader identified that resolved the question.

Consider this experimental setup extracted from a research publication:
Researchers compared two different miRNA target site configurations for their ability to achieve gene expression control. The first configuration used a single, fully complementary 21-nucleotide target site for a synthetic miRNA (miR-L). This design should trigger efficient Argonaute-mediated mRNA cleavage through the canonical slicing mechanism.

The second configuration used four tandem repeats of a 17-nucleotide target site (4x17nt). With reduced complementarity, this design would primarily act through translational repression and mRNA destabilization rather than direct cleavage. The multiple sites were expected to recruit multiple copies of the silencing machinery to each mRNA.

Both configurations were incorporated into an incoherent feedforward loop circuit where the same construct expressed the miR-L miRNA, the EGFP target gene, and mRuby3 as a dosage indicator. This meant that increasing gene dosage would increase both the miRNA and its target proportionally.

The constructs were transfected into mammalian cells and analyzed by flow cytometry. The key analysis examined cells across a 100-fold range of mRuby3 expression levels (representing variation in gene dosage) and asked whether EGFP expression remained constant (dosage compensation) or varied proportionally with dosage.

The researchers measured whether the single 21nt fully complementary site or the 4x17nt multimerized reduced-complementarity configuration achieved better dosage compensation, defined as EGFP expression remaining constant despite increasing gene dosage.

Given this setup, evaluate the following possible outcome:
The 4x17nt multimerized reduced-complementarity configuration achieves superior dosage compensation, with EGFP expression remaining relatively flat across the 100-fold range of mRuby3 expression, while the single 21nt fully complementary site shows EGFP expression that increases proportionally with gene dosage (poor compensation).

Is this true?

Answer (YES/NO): YES